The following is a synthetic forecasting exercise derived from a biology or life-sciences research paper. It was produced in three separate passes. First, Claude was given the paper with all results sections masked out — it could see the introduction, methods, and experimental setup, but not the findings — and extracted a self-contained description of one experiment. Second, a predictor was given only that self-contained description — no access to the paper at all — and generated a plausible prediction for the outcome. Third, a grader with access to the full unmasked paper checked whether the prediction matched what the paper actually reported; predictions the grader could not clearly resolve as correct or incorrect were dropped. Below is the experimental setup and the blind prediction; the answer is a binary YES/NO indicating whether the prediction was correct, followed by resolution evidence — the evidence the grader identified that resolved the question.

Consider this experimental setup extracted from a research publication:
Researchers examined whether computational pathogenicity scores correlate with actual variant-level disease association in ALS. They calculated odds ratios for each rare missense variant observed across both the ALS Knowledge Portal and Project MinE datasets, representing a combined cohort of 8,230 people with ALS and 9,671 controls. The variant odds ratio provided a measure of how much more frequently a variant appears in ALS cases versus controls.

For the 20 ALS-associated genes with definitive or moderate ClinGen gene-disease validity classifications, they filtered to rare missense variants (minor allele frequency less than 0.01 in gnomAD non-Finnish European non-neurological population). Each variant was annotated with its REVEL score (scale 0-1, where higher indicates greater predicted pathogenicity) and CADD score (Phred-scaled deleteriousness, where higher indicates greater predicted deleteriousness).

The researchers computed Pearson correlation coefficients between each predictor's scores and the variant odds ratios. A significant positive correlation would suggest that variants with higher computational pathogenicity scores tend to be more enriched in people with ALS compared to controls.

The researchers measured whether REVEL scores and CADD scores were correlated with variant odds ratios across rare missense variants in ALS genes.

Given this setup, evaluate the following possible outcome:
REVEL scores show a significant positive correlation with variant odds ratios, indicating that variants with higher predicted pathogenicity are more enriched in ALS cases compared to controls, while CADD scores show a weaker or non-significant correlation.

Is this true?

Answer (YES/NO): YES